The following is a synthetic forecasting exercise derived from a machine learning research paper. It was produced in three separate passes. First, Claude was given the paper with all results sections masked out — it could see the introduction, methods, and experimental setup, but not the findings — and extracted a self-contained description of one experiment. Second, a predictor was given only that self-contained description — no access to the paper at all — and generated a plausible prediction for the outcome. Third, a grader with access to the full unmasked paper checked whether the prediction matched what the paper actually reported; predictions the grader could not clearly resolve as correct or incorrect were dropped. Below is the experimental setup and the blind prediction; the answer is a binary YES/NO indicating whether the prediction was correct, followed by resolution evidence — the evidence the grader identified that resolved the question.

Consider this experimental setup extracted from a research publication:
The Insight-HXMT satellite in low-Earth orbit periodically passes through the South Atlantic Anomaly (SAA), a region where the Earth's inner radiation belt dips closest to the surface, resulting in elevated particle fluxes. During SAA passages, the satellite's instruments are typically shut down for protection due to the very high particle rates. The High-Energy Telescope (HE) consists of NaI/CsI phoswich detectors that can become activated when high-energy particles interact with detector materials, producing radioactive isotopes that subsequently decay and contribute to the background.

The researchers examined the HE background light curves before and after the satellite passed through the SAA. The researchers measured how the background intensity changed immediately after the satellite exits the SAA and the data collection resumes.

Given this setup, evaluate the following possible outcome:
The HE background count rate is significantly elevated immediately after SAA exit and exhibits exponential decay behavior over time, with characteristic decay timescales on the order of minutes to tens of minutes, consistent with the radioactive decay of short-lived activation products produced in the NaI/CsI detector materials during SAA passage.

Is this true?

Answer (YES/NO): NO